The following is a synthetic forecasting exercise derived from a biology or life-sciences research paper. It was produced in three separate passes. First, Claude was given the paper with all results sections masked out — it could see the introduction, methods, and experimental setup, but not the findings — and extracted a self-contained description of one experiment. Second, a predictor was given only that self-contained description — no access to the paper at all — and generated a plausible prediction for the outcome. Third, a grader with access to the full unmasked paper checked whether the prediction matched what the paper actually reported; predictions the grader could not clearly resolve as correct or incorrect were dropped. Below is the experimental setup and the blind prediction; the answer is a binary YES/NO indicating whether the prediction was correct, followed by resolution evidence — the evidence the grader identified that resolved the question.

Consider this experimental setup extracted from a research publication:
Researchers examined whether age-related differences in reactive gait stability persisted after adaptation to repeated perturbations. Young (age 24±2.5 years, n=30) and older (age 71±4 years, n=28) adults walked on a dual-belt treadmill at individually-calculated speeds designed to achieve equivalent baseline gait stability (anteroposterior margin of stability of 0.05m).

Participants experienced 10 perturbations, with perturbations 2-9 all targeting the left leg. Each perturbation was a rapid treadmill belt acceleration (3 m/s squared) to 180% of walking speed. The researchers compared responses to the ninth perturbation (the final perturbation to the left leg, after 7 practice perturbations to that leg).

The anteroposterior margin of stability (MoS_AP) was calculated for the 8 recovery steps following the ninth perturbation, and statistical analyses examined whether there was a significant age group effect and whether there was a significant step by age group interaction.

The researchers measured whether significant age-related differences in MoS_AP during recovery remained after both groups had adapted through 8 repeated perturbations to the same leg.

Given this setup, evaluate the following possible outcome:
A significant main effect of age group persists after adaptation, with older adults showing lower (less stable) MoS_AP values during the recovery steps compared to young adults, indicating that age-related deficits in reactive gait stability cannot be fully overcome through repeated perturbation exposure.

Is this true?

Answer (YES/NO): NO